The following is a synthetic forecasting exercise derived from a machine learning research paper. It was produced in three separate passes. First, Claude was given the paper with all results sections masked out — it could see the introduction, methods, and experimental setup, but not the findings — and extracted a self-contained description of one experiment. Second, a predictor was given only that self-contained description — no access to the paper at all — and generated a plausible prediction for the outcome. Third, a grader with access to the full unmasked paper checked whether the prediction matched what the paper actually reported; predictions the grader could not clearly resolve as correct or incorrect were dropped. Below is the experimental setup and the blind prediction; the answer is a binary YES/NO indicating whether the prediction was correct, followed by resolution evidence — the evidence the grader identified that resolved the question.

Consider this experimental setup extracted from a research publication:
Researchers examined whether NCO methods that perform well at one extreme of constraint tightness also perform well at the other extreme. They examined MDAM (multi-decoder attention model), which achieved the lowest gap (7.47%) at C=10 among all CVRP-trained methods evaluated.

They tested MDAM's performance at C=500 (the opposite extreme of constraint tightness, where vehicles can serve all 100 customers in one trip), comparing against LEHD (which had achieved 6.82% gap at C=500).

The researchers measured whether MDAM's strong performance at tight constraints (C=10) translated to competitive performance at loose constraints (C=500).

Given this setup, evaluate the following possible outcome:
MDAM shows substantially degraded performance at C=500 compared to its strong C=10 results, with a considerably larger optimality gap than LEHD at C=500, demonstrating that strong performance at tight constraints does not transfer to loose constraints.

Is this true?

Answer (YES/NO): YES